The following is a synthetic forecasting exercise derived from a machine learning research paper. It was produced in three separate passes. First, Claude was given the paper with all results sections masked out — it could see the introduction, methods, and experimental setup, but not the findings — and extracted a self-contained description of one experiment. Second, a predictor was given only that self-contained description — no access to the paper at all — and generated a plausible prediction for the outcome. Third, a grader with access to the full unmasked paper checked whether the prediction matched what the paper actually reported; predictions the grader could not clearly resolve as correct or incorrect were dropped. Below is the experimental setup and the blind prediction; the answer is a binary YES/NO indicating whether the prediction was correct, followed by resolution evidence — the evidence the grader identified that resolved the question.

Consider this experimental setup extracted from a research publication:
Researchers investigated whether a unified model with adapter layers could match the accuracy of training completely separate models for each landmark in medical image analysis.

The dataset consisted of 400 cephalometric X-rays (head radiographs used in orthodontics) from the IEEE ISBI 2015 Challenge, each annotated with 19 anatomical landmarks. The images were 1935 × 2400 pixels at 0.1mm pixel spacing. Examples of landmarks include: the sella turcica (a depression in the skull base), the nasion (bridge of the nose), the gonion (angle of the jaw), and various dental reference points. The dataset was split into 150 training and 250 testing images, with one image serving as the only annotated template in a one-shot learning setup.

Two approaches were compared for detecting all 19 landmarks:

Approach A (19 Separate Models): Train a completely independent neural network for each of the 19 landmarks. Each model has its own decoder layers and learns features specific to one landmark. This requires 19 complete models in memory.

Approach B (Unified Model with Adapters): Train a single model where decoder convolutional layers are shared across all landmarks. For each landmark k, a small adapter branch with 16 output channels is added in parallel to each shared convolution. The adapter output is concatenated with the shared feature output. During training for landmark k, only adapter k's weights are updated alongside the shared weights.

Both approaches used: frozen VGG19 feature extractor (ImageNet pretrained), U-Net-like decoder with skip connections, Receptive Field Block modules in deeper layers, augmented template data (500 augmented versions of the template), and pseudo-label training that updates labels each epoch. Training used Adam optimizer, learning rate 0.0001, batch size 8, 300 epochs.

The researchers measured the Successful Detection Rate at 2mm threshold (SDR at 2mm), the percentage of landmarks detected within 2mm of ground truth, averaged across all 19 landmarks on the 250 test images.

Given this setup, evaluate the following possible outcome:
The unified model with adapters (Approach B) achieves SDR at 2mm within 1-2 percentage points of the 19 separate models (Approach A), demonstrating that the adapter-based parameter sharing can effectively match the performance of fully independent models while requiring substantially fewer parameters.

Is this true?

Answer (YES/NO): NO